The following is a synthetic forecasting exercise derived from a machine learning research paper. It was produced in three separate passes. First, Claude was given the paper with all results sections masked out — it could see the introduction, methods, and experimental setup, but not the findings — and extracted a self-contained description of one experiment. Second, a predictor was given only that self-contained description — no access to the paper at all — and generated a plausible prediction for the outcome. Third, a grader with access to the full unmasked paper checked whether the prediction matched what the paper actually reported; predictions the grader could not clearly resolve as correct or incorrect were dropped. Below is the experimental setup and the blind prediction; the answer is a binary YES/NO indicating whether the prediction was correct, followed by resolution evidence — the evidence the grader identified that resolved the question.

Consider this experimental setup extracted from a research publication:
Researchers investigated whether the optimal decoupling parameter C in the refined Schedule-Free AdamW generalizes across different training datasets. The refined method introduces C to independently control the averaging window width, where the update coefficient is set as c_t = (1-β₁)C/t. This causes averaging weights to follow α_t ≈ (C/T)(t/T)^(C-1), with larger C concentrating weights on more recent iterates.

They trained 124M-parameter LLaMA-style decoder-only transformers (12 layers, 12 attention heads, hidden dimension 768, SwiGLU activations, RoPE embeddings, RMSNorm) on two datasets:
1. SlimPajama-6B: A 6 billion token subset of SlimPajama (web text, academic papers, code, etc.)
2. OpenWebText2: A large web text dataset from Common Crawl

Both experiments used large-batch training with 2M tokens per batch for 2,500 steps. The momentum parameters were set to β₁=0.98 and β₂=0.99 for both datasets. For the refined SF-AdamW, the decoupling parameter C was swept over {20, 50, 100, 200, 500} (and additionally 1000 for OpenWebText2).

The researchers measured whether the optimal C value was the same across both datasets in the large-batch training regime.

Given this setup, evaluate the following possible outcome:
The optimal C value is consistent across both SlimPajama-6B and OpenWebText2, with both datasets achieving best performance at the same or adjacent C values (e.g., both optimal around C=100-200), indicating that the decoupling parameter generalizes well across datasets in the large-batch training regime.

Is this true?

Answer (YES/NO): NO